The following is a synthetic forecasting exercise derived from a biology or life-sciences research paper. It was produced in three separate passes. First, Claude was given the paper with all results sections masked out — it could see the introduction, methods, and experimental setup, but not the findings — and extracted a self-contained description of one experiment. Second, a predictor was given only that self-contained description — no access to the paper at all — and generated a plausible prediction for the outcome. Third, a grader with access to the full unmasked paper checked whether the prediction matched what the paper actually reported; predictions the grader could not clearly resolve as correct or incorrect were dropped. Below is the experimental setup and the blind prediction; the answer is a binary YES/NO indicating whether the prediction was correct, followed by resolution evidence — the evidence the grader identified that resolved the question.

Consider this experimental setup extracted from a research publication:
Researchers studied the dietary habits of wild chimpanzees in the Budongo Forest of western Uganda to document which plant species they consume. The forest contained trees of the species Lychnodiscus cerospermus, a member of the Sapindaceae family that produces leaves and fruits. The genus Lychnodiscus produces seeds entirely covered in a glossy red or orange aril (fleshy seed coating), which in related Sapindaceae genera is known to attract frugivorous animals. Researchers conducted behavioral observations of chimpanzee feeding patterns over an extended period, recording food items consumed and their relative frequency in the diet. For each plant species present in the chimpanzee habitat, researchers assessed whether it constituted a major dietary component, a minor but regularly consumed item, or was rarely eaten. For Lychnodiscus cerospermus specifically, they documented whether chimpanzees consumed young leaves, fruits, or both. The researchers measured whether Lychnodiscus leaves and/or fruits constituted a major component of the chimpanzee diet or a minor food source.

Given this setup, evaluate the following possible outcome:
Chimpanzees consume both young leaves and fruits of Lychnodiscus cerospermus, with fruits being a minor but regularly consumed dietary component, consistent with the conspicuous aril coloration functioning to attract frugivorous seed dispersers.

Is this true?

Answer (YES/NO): NO